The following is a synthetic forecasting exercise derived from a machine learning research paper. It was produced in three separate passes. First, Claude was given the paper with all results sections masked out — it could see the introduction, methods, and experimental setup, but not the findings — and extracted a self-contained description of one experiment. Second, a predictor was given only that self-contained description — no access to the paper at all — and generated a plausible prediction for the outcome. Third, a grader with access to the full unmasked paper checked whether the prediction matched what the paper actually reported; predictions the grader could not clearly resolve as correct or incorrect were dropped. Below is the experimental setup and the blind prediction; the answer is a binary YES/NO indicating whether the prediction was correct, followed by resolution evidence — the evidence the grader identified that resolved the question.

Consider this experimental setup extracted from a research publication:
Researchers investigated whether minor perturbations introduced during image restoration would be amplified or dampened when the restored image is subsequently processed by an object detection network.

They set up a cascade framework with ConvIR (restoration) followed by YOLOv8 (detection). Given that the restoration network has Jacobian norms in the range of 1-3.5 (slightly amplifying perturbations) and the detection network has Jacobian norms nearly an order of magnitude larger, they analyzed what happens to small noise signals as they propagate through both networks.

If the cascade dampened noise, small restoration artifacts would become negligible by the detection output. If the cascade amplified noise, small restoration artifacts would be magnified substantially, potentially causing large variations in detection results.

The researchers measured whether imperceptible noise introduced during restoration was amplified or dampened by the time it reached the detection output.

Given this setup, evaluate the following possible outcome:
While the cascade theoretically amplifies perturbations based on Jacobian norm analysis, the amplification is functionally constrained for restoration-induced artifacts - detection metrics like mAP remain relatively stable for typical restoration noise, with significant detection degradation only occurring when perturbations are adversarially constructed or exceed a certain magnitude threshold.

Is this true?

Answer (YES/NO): NO